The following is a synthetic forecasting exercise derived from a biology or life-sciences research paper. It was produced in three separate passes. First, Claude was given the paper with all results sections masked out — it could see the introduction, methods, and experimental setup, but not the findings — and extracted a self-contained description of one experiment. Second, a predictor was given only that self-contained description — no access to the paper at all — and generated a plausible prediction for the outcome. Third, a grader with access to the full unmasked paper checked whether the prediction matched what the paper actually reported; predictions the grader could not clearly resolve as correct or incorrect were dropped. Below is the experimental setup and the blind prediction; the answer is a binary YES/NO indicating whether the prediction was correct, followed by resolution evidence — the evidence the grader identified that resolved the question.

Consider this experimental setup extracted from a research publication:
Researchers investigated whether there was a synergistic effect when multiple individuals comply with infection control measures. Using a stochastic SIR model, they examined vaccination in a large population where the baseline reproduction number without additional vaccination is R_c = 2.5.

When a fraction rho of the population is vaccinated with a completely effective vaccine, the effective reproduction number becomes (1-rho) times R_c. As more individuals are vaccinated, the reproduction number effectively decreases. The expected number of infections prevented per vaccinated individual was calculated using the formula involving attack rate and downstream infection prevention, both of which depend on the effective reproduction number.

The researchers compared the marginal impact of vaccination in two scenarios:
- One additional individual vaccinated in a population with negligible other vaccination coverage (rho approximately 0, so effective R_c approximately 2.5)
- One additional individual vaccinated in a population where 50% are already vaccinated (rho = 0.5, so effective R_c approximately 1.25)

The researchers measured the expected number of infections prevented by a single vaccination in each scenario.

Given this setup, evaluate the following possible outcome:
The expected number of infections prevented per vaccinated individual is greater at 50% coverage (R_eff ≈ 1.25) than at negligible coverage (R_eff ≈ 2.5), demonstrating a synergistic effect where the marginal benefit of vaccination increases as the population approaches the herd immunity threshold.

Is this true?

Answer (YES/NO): YES